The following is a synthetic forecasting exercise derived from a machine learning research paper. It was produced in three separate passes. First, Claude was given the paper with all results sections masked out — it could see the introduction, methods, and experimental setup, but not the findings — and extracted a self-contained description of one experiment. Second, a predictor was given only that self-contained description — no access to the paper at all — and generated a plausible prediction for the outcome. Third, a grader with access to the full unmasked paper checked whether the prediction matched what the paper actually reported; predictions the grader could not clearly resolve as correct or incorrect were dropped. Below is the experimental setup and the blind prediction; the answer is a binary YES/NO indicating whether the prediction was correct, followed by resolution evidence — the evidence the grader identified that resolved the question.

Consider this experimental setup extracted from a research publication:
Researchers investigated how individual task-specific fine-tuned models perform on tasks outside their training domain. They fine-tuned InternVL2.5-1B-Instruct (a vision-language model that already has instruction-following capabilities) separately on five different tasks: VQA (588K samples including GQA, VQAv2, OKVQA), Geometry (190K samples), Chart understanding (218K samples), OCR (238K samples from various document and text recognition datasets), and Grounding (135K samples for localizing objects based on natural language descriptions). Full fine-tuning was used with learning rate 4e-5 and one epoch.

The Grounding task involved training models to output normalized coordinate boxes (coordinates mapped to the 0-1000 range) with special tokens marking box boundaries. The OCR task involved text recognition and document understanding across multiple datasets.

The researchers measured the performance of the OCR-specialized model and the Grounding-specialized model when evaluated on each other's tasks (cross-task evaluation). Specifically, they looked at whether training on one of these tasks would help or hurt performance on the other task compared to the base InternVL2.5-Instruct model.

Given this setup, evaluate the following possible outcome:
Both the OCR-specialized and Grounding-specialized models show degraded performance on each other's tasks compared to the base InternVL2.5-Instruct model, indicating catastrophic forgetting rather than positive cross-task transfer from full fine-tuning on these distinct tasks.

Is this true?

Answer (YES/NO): NO